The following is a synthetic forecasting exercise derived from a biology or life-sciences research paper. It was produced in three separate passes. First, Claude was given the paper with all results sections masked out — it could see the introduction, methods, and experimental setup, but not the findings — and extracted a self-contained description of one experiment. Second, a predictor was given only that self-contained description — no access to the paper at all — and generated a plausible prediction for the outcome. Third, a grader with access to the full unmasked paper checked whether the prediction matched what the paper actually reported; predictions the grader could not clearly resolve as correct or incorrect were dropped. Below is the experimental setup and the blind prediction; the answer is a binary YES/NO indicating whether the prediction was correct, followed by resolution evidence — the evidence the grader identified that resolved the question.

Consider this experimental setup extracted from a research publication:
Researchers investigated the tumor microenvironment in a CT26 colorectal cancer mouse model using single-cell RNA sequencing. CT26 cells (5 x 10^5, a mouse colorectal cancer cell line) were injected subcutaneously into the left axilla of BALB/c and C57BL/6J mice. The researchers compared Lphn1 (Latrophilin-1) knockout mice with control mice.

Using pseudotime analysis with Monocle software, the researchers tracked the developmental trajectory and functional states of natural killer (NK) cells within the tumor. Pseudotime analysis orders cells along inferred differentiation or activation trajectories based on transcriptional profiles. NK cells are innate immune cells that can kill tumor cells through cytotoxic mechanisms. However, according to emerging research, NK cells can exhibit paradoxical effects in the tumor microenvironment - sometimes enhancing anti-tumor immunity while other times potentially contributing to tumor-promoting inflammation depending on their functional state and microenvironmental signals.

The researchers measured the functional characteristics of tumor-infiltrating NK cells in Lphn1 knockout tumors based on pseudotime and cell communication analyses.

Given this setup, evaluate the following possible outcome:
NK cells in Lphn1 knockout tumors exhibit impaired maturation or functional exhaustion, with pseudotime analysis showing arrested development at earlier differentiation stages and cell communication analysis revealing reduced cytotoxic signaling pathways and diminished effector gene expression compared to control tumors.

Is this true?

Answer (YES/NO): NO